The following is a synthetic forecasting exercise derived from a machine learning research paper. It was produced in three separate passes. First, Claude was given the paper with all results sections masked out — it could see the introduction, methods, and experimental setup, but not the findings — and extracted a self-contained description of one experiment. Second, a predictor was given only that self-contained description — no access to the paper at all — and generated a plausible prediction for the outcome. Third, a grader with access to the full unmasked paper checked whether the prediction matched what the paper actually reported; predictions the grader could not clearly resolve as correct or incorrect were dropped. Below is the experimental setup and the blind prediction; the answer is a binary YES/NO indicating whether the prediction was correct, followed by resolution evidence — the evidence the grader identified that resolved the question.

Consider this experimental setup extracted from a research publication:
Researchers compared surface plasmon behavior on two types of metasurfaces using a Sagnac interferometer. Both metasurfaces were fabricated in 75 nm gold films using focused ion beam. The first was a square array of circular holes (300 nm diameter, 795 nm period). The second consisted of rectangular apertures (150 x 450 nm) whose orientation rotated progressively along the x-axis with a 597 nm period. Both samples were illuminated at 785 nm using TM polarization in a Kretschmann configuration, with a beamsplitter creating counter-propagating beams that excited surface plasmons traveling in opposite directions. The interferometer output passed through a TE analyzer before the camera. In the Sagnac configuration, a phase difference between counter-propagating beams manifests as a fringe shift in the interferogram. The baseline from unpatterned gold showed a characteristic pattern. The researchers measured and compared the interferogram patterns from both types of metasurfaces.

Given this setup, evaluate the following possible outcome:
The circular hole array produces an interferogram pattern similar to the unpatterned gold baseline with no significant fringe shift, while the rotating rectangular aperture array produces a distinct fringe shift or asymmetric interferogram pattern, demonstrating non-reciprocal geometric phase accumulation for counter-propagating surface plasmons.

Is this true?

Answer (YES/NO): YES